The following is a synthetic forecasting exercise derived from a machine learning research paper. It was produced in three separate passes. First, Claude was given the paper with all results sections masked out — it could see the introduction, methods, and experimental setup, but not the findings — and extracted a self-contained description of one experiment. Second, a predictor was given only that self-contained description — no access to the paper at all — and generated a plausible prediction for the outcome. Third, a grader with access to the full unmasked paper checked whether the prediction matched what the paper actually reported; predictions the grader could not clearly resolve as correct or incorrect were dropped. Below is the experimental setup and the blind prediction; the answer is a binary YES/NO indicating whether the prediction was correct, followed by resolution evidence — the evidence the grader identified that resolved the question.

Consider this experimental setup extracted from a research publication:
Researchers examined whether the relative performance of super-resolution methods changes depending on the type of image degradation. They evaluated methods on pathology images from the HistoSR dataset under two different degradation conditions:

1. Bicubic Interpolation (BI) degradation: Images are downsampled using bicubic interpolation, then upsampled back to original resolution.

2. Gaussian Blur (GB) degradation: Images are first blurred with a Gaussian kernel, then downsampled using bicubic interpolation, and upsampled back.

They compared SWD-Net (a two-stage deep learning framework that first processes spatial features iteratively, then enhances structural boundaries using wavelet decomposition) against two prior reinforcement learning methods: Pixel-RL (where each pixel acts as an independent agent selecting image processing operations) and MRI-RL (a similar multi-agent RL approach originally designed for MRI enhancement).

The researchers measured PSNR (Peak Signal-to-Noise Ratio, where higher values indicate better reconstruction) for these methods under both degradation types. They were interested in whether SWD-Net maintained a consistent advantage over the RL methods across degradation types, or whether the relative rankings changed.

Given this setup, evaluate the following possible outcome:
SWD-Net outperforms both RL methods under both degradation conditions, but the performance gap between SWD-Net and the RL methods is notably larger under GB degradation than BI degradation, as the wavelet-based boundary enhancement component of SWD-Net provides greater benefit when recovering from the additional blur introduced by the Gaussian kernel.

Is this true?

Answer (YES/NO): NO